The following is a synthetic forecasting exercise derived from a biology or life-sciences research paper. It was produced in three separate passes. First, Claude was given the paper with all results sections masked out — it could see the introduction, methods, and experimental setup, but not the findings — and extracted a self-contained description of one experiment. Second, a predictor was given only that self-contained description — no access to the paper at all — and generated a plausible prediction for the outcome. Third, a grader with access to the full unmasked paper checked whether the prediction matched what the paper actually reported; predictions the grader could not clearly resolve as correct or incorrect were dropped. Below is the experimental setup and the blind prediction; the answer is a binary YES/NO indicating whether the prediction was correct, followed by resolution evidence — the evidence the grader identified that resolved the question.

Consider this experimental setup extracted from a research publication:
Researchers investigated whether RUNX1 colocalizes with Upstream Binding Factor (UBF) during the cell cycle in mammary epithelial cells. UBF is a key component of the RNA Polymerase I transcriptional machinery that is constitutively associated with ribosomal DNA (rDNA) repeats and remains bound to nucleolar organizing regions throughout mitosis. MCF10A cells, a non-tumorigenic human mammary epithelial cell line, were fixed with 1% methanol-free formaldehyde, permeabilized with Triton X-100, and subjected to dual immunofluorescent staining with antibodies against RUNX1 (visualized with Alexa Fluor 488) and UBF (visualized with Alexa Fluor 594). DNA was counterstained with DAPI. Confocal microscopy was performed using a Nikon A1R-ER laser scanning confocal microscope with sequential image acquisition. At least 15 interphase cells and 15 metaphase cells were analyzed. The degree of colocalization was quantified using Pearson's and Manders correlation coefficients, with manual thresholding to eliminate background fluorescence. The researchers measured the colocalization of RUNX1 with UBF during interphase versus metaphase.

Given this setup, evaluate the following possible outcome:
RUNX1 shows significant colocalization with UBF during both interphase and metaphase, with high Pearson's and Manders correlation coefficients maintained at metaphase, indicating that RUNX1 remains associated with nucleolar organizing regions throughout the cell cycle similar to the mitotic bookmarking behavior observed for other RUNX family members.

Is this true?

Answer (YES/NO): NO